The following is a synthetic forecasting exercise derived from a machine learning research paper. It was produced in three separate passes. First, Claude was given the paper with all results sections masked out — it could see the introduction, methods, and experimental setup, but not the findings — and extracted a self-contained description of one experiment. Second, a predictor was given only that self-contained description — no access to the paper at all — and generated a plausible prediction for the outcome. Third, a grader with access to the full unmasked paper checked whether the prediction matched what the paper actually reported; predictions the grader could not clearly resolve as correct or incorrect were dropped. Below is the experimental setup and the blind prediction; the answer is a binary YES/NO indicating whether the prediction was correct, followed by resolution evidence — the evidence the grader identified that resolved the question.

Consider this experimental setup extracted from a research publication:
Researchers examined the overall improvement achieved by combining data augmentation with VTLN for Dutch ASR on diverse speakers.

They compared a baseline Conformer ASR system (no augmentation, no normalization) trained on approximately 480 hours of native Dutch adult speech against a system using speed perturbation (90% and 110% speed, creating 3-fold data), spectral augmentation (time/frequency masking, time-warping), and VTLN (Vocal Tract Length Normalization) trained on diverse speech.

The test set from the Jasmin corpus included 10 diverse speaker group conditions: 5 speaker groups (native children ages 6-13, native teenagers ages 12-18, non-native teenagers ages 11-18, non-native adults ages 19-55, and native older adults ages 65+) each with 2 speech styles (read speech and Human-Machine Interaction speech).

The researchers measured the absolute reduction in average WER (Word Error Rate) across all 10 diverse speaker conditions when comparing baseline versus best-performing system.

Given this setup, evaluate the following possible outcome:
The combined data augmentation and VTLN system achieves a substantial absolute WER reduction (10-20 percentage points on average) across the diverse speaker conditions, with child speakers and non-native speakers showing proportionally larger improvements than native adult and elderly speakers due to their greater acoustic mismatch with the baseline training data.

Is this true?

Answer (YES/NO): NO